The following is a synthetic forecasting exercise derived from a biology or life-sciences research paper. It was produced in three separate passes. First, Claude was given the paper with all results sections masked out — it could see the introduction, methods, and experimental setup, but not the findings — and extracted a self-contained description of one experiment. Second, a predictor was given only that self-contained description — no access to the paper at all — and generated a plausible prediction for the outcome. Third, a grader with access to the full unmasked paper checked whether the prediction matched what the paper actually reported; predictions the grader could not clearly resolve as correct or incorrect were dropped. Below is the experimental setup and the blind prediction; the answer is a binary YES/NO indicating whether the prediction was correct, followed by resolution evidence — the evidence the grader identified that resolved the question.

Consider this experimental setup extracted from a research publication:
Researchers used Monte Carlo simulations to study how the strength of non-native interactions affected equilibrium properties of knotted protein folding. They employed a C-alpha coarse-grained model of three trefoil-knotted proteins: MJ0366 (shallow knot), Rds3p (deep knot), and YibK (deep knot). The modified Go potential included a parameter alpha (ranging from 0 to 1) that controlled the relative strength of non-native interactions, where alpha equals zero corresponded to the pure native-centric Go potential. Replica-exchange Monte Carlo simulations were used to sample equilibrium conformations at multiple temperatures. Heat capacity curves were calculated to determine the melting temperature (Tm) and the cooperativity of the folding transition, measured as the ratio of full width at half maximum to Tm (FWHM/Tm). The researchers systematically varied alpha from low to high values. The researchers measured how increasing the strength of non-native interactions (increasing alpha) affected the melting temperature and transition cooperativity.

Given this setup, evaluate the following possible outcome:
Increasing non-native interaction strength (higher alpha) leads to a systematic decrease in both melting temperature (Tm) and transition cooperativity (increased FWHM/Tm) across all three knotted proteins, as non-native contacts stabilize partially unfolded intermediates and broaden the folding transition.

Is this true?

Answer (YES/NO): NO